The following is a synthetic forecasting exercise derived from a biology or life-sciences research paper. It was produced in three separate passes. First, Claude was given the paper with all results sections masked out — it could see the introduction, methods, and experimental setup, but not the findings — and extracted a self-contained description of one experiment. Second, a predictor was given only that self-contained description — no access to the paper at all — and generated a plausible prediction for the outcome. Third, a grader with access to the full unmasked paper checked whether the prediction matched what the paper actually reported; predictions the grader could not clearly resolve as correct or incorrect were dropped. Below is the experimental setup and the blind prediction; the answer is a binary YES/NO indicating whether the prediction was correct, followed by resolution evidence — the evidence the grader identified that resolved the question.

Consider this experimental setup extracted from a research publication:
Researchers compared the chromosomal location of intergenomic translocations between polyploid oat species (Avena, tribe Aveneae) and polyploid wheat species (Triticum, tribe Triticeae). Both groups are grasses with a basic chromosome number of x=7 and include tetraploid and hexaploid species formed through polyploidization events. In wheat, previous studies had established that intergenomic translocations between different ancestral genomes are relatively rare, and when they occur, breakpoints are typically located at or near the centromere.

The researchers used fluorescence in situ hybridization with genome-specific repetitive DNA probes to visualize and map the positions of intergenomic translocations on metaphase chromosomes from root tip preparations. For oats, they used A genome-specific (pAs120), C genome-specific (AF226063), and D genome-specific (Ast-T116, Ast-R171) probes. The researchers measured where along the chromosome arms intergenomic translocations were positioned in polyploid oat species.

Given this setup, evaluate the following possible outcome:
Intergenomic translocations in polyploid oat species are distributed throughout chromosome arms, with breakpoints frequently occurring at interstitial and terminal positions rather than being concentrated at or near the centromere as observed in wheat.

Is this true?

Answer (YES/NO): NO